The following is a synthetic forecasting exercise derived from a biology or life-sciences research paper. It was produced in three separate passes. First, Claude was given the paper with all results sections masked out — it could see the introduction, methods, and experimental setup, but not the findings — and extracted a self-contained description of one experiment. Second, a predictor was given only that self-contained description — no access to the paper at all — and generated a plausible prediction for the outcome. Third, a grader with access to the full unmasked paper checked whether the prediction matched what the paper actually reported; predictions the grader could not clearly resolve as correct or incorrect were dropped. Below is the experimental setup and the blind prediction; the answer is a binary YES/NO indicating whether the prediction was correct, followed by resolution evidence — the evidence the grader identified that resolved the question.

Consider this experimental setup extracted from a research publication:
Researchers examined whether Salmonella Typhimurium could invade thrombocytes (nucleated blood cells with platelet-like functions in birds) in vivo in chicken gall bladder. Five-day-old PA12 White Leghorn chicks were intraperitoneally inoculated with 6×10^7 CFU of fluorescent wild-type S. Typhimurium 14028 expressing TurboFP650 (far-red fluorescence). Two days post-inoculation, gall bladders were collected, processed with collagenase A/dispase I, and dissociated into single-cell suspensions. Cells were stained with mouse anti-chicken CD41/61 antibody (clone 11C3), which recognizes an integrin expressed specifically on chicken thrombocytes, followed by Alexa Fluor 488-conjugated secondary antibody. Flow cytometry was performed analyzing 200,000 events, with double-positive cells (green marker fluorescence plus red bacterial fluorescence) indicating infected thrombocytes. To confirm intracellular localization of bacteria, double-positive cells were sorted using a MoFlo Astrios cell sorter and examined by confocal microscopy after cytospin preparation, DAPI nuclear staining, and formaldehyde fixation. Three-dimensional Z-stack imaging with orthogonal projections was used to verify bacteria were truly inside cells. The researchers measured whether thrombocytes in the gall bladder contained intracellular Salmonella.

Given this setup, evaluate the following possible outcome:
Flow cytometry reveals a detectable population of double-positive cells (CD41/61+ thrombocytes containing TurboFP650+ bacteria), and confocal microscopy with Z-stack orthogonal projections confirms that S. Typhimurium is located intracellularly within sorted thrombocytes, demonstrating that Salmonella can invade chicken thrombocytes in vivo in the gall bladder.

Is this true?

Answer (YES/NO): YES